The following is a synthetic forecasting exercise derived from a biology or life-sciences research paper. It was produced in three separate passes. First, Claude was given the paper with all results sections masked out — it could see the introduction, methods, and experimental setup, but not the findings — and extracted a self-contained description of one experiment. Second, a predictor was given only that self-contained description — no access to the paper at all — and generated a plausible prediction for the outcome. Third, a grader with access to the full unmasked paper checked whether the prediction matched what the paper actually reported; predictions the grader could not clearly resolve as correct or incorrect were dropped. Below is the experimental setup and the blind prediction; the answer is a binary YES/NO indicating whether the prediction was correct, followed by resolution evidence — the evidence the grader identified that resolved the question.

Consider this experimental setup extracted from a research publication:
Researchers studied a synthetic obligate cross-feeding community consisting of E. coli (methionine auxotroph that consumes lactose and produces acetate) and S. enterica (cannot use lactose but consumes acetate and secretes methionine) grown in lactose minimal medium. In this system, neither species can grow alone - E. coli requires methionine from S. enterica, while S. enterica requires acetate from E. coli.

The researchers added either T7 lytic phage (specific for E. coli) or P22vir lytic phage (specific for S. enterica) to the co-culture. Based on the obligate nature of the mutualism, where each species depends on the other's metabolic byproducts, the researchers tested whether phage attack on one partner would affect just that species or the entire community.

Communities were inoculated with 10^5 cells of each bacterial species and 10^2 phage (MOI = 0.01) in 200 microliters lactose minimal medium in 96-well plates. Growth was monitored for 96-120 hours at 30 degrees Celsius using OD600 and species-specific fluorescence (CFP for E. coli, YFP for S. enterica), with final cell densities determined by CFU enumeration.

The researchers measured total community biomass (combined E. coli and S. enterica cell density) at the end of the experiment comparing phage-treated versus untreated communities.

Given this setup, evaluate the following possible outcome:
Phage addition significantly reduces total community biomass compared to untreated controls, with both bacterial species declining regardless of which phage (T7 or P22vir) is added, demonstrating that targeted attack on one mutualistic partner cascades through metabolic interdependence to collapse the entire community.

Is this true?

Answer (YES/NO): NO